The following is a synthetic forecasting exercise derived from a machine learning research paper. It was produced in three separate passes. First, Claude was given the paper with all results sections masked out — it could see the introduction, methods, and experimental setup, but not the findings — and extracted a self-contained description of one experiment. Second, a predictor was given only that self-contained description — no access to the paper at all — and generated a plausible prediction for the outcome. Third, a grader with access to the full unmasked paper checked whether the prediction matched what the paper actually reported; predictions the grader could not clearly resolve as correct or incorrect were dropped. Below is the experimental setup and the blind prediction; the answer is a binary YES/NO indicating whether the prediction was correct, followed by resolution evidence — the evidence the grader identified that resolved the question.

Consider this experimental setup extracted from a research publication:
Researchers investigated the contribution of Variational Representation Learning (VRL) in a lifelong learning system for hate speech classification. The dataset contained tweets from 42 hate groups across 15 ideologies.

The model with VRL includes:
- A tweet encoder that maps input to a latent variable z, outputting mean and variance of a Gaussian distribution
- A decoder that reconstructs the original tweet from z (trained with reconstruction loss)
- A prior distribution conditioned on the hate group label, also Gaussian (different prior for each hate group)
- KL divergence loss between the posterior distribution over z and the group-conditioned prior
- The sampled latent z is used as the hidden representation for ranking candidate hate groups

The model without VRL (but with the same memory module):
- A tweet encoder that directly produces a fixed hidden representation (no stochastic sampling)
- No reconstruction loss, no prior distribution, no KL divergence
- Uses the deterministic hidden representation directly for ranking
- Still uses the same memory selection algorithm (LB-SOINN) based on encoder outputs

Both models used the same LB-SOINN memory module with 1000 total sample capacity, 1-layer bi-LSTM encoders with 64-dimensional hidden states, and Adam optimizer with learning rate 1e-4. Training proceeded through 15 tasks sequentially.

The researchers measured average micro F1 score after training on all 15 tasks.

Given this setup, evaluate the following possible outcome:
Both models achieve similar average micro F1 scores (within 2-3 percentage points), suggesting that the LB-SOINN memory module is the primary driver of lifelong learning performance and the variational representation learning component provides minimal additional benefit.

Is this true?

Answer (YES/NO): NO